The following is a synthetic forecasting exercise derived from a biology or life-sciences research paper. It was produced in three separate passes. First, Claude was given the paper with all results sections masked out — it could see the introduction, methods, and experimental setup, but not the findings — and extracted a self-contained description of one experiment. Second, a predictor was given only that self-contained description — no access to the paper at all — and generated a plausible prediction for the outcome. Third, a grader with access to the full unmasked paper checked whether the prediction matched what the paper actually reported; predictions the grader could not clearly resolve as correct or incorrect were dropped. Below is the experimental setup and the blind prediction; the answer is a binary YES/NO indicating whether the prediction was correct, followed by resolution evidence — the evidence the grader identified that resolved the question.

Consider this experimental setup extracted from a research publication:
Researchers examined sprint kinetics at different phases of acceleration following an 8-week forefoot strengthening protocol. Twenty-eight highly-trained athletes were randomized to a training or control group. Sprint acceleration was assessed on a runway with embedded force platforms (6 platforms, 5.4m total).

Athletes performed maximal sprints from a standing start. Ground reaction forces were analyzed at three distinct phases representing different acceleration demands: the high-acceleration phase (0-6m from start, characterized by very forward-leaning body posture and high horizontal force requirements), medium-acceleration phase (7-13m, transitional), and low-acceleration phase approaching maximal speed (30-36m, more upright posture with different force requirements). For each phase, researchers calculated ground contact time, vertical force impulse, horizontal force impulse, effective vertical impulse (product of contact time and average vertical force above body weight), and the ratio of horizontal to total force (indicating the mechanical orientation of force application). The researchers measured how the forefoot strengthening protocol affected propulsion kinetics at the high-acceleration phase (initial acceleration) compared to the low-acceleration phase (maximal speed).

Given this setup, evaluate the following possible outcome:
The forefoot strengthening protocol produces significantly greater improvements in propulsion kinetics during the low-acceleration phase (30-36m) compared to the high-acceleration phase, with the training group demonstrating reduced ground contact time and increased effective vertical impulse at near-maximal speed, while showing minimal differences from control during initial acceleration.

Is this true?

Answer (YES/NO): NO